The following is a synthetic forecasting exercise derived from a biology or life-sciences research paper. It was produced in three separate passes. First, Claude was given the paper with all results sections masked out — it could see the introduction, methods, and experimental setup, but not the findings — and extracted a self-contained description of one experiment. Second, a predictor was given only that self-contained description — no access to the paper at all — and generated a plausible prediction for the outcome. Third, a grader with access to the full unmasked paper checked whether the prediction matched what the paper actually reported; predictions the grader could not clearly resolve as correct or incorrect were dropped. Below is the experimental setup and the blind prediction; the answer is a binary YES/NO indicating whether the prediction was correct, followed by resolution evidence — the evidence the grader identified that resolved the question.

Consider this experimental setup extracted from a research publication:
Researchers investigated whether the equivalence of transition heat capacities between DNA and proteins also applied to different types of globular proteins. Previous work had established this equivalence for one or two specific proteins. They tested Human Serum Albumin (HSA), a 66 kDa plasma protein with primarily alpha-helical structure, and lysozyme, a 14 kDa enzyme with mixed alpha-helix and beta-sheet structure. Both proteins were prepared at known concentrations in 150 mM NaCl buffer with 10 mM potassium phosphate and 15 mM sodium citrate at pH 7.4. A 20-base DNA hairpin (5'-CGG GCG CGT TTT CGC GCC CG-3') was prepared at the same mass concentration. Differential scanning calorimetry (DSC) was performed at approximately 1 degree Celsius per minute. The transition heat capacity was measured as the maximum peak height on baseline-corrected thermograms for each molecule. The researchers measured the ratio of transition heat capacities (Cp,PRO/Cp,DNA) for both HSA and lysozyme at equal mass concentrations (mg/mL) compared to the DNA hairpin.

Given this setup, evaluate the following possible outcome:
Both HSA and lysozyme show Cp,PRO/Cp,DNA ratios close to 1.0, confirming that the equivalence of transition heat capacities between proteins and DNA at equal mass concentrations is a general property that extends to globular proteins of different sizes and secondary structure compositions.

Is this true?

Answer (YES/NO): YES